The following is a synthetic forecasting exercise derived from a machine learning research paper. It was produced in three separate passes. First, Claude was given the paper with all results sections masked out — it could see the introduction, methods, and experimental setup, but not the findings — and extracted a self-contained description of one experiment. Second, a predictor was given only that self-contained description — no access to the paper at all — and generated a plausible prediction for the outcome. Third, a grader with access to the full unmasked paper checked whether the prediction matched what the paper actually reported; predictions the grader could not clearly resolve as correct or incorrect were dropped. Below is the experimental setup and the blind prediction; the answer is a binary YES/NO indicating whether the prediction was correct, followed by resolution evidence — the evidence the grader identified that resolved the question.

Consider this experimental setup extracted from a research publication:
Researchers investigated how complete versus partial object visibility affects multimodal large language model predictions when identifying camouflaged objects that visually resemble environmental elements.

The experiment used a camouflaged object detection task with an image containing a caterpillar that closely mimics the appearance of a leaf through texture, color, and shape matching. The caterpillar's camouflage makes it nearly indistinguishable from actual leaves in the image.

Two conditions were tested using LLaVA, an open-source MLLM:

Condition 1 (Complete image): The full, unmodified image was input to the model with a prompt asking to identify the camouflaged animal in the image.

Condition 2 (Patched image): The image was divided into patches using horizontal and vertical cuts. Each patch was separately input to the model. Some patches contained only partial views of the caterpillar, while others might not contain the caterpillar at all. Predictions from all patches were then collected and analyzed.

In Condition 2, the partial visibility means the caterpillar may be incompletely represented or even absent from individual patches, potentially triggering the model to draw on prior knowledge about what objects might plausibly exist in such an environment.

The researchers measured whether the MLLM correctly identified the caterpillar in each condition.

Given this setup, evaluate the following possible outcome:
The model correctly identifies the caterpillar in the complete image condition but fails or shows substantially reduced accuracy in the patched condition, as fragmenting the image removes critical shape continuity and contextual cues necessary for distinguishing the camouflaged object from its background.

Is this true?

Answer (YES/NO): NO